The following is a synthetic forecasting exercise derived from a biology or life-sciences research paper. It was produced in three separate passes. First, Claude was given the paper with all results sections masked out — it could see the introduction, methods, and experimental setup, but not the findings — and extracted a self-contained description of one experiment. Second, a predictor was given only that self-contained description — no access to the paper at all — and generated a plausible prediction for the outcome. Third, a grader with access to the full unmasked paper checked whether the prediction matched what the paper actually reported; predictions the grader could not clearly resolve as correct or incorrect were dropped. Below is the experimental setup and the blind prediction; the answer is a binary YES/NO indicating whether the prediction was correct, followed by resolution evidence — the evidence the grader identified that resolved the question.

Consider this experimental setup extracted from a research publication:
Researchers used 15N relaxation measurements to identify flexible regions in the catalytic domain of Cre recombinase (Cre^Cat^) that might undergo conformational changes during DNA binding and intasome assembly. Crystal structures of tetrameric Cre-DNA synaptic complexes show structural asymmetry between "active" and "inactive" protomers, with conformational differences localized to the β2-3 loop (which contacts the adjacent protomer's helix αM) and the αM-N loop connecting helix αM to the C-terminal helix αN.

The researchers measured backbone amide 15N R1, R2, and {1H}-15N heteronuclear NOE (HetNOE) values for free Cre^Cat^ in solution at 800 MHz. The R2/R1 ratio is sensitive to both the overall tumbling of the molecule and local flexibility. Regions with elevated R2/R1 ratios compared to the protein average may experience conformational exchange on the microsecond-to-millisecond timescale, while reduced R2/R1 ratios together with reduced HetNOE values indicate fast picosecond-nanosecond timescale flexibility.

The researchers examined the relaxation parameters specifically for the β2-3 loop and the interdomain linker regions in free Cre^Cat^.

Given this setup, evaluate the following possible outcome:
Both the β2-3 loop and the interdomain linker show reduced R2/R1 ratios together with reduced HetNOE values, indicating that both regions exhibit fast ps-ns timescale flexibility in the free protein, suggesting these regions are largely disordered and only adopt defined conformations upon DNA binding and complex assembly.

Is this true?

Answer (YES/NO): YES